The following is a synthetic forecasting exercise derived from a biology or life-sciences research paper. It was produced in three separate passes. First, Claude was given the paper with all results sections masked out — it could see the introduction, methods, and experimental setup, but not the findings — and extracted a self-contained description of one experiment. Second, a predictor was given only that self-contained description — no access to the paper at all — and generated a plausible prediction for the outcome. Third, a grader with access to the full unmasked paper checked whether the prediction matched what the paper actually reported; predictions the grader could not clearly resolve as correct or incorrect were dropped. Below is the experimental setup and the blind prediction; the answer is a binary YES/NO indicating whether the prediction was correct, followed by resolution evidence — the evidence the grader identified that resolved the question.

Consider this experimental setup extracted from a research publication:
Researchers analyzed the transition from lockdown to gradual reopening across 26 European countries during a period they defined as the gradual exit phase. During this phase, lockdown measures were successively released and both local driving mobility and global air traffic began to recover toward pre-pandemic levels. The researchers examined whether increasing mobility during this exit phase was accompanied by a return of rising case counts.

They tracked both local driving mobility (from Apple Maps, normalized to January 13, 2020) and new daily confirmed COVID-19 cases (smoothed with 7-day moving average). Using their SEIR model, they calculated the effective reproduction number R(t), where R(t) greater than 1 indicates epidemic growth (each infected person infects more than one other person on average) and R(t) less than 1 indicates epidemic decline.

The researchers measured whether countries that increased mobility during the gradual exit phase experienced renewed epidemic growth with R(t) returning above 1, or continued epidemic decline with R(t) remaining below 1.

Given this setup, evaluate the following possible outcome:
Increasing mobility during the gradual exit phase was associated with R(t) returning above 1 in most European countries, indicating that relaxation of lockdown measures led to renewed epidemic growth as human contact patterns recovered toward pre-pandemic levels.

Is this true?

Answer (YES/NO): NO